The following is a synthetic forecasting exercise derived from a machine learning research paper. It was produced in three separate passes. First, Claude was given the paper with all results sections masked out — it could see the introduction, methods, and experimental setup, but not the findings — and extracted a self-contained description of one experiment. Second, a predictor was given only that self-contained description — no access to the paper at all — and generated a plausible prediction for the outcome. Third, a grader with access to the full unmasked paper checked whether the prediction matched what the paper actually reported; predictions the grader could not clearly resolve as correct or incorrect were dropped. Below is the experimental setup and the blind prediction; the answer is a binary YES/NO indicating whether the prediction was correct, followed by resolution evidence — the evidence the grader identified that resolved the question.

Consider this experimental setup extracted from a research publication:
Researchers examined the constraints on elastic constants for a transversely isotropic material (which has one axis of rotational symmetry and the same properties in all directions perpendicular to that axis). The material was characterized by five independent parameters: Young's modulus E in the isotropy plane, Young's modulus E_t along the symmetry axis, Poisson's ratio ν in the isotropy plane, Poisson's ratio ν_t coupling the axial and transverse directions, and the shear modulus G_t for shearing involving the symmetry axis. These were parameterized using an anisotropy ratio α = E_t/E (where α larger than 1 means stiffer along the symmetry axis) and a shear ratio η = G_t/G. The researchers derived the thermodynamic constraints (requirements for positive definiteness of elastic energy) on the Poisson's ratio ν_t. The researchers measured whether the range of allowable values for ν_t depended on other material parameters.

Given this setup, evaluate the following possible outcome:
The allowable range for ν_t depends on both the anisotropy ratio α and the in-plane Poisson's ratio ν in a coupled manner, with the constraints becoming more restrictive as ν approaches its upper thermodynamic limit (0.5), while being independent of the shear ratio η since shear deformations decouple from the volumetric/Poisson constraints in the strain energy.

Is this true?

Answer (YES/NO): NO